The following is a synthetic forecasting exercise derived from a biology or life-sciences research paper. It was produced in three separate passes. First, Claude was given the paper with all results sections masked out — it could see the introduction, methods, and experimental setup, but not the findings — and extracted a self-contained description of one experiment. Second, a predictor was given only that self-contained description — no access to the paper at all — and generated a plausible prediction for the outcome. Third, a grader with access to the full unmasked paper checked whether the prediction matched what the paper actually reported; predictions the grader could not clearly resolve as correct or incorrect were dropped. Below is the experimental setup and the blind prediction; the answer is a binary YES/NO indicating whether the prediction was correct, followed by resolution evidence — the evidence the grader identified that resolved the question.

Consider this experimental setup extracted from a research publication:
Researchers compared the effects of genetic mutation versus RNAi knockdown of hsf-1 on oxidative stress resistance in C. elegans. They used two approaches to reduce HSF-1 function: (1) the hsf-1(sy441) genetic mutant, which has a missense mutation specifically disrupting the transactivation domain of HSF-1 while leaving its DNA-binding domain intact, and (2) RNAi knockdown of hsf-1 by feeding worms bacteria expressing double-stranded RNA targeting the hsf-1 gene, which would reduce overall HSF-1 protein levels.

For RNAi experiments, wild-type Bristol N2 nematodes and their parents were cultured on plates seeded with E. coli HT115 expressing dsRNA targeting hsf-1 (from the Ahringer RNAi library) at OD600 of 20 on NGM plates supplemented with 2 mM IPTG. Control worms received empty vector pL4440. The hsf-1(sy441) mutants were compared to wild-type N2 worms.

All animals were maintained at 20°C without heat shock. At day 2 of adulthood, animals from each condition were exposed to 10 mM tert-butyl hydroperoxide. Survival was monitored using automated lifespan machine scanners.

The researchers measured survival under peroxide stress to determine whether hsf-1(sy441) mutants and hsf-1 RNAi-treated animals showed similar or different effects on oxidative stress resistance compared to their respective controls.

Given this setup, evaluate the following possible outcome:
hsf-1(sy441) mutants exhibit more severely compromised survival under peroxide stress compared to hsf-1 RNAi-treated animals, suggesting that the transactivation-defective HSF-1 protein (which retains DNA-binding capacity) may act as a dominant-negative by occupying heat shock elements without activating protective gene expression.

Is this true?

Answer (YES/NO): NO